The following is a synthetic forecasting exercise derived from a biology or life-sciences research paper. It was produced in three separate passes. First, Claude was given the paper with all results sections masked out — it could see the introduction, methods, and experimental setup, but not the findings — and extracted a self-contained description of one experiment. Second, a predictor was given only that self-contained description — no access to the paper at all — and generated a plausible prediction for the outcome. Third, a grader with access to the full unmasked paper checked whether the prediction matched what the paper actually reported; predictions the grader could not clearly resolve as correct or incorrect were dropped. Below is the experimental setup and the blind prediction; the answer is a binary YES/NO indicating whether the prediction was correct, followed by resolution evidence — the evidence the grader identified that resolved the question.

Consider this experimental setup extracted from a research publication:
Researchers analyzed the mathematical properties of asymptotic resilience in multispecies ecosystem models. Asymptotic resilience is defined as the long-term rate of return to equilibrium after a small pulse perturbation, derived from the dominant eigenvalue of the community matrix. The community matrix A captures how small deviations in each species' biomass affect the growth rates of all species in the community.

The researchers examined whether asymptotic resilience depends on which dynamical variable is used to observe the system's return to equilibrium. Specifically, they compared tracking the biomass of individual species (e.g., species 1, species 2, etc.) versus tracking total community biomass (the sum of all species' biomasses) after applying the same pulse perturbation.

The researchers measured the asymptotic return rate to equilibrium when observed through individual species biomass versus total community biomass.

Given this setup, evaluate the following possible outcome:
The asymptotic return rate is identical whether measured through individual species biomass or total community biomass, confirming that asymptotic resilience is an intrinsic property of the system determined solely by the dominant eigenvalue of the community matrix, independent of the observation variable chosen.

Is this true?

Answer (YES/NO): YES